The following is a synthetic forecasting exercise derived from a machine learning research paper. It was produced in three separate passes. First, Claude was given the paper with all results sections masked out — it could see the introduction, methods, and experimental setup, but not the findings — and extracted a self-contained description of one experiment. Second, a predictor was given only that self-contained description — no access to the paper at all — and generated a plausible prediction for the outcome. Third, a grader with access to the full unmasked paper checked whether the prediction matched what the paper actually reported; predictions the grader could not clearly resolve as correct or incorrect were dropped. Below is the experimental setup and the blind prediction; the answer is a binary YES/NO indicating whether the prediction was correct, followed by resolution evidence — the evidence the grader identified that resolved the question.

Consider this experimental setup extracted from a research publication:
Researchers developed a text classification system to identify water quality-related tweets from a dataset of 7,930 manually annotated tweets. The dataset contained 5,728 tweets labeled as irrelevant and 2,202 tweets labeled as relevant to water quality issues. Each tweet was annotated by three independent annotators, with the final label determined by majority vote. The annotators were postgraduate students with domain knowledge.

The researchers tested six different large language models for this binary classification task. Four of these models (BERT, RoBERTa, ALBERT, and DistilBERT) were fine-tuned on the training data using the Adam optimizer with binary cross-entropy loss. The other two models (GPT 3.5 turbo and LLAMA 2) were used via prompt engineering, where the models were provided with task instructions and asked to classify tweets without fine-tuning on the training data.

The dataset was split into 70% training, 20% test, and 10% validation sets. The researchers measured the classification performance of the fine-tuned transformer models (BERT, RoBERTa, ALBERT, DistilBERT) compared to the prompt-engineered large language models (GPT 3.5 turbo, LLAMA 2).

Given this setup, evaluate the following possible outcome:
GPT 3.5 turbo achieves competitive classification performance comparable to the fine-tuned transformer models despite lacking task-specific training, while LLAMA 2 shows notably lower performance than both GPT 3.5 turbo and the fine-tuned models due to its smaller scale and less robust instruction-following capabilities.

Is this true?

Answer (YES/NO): NO